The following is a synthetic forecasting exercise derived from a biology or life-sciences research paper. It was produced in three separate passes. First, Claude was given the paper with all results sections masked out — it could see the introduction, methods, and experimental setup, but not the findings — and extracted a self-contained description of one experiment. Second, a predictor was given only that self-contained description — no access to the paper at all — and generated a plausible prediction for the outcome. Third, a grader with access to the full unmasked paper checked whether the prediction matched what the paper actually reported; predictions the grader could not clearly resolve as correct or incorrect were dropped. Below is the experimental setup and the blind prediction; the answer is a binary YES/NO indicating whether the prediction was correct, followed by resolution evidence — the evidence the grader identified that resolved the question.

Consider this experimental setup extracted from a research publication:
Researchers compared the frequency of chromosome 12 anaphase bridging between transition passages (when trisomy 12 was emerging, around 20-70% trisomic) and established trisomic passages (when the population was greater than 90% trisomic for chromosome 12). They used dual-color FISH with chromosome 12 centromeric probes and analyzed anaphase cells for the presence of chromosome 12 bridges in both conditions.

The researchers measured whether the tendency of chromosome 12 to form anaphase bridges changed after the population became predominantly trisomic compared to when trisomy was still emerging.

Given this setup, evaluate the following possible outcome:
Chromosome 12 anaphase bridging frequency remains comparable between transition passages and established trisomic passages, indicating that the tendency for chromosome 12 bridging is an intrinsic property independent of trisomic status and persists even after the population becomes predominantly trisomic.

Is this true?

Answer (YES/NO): NO